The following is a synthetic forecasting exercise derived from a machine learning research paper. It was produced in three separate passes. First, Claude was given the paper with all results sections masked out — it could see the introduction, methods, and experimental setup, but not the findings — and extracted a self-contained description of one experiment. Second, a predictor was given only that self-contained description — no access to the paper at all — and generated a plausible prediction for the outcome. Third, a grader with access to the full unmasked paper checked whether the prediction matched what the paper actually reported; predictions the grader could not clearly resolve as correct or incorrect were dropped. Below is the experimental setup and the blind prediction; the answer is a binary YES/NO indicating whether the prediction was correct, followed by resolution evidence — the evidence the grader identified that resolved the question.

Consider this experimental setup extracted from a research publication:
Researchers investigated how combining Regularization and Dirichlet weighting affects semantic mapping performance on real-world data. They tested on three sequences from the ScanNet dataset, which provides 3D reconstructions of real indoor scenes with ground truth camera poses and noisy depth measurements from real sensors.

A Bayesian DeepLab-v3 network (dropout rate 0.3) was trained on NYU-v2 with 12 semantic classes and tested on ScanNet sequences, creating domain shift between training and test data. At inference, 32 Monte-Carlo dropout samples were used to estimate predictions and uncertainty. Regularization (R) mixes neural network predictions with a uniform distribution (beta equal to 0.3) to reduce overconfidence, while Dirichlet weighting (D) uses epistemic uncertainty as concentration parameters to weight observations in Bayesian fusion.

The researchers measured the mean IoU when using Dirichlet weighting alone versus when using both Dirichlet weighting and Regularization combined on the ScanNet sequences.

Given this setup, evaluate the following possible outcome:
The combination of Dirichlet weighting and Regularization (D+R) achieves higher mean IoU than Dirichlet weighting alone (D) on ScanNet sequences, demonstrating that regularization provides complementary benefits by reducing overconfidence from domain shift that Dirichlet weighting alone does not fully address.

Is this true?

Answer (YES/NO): NO